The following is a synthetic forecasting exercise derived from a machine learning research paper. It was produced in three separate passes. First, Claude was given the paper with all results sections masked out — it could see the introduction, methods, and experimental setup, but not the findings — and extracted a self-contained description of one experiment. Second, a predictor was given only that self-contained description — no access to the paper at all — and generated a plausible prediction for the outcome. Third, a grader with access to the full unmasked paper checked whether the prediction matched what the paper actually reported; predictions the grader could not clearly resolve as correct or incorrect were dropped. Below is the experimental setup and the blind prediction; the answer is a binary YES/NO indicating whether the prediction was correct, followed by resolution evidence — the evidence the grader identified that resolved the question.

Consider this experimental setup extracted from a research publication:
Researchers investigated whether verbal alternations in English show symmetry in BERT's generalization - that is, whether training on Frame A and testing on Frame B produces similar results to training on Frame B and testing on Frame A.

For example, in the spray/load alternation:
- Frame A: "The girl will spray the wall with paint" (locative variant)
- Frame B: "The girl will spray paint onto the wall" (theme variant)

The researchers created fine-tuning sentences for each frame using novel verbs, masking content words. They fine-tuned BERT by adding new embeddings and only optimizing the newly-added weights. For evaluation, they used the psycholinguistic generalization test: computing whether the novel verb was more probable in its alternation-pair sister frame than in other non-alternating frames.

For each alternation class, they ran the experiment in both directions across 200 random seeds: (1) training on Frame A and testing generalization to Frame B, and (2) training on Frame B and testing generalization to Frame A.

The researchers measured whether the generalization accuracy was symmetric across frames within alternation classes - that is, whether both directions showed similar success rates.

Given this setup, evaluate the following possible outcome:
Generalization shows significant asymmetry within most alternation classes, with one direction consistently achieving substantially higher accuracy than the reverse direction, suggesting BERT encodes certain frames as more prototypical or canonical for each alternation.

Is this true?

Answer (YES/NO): NO